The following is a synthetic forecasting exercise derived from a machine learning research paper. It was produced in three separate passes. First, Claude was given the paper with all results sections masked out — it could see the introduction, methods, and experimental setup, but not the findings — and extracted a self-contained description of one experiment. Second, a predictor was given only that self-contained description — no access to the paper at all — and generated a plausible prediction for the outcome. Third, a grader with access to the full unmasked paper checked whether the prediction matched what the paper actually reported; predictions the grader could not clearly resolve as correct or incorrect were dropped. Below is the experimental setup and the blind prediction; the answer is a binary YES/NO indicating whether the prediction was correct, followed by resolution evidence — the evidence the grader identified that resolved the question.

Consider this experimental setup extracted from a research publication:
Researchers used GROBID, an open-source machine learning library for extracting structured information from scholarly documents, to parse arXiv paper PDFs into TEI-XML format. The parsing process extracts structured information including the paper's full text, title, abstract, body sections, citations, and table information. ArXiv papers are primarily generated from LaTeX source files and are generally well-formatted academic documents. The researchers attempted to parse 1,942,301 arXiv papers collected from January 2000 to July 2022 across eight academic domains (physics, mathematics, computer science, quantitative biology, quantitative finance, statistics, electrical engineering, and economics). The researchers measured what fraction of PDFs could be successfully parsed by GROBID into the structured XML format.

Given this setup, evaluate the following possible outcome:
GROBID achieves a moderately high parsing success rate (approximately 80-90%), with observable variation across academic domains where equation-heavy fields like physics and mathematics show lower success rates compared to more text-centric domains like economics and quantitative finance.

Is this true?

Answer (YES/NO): NO